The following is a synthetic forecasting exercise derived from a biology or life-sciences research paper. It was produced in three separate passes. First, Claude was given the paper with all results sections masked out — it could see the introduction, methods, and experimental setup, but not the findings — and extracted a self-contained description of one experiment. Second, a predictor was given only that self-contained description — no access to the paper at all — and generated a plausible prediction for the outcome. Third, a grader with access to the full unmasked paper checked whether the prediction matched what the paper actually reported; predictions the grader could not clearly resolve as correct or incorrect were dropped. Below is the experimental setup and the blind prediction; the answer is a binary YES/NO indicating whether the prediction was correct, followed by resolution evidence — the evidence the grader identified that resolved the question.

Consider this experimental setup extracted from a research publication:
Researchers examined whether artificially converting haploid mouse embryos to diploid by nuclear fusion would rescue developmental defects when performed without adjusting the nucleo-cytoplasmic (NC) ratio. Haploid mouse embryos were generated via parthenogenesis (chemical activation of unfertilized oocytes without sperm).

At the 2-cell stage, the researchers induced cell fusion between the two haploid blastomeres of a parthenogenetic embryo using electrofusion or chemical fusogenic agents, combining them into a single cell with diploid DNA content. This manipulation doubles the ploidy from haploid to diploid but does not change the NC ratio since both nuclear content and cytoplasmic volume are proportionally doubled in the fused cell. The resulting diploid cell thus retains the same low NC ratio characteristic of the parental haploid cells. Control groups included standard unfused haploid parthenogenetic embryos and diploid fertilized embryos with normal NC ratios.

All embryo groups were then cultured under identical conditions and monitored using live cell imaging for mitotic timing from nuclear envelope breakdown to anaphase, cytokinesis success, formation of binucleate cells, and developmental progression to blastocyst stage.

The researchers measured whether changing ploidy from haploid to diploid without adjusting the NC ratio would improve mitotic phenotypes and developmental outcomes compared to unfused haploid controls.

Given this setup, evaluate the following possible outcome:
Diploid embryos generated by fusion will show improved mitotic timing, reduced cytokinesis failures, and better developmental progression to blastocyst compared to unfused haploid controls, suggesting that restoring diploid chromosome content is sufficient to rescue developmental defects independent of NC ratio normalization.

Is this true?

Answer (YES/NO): NO